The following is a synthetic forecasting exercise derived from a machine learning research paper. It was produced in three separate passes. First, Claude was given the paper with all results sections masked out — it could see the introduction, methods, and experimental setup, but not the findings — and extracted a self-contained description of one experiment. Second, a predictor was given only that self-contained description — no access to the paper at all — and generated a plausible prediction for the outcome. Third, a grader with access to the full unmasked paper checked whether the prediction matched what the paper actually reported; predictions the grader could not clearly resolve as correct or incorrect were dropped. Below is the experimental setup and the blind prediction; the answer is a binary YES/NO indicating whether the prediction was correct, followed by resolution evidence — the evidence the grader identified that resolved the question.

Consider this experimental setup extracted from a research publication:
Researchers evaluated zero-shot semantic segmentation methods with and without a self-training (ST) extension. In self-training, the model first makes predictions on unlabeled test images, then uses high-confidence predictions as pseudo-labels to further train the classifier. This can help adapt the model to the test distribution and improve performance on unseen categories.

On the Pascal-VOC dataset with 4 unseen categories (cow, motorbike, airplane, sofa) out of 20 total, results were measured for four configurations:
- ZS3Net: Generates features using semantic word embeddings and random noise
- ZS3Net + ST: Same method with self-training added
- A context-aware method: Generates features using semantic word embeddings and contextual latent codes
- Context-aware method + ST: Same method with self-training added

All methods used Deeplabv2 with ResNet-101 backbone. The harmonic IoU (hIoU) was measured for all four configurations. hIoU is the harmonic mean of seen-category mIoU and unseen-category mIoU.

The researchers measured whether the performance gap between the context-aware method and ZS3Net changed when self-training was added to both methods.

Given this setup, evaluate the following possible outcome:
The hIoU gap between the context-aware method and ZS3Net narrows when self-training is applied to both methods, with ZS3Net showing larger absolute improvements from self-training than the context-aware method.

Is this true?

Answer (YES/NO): YES